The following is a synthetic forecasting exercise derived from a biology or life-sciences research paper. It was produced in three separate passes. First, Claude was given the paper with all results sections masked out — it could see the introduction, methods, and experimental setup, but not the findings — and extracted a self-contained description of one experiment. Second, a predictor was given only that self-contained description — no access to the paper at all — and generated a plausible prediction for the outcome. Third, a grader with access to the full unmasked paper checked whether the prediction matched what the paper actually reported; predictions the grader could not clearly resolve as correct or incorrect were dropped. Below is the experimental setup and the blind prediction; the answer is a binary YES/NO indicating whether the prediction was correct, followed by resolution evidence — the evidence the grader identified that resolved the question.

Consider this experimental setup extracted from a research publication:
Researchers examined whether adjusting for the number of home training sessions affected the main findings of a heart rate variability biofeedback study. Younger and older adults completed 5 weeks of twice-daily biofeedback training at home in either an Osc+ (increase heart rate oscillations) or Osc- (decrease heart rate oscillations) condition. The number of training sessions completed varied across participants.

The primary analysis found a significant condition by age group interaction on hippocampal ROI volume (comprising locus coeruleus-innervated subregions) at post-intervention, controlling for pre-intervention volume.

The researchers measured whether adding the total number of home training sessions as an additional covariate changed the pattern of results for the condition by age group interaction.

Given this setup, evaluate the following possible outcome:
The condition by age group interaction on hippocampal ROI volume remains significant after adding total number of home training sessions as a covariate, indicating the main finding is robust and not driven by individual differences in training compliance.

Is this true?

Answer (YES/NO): YES